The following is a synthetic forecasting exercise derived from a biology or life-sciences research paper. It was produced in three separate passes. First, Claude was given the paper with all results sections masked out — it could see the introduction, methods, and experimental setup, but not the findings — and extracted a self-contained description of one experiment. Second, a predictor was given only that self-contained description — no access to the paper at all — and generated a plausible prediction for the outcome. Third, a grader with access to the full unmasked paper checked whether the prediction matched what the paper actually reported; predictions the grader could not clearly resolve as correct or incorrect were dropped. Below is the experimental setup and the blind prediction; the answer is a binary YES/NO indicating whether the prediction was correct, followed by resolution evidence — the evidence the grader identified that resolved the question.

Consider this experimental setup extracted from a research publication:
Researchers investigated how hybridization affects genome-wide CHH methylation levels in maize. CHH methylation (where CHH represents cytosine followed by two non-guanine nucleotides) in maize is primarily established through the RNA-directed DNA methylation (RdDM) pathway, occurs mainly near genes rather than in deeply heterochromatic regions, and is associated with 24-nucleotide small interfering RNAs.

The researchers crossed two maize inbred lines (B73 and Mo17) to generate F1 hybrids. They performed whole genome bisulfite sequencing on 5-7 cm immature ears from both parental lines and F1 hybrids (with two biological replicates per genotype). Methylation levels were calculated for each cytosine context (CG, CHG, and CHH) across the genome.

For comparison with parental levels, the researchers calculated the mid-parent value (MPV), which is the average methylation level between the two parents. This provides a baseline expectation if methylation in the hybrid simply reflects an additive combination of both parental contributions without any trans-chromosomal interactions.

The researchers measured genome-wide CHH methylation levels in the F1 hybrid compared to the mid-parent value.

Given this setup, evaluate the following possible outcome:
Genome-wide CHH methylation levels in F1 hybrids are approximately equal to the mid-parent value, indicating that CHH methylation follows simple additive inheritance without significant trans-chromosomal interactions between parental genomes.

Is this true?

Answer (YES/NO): NO